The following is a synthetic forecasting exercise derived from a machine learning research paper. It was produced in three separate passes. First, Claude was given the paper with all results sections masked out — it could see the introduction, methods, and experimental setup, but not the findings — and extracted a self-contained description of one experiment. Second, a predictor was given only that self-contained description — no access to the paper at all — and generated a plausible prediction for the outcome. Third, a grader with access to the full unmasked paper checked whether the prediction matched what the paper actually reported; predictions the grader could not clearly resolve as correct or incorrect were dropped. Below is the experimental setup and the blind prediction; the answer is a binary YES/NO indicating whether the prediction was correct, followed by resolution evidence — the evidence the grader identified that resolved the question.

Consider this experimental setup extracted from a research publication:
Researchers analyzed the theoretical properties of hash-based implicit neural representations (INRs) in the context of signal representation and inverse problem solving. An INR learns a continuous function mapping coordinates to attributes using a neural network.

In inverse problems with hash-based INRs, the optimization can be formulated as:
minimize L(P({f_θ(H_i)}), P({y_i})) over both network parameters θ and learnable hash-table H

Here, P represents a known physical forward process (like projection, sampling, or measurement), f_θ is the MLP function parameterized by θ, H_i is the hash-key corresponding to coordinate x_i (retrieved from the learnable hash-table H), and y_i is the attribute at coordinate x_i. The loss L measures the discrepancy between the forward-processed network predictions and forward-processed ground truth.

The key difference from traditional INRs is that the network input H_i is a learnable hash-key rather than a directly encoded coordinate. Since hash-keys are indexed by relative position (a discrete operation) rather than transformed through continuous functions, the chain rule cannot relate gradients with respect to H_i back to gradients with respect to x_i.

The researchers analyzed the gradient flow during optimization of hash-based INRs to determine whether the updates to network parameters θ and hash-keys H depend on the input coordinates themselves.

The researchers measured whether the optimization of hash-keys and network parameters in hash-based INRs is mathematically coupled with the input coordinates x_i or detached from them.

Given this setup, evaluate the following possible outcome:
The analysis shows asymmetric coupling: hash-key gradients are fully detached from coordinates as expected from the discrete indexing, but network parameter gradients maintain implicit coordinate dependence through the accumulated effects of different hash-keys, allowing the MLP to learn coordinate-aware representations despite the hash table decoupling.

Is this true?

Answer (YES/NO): NO